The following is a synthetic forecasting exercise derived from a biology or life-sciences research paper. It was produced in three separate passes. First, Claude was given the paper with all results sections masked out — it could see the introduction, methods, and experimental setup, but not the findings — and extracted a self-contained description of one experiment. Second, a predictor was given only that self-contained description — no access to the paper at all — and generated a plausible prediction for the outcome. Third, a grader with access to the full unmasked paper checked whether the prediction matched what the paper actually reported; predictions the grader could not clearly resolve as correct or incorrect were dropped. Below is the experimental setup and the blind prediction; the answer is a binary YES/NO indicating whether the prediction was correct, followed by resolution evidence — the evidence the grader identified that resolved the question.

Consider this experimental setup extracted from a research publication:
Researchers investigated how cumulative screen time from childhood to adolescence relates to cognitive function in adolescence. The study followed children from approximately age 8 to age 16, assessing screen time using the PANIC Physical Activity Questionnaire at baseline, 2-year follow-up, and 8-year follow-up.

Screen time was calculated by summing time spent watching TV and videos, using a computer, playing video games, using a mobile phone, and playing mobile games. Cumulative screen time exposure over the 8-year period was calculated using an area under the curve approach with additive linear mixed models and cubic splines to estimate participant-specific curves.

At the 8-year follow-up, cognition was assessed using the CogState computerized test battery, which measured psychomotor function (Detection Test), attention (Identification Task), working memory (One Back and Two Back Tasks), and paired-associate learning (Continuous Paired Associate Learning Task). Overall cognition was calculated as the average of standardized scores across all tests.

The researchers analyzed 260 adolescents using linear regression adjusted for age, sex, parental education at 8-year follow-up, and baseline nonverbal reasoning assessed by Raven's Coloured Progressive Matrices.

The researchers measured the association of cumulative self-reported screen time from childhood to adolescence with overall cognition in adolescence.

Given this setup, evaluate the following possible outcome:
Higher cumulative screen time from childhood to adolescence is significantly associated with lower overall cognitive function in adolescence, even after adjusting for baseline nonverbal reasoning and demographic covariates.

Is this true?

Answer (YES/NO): NO